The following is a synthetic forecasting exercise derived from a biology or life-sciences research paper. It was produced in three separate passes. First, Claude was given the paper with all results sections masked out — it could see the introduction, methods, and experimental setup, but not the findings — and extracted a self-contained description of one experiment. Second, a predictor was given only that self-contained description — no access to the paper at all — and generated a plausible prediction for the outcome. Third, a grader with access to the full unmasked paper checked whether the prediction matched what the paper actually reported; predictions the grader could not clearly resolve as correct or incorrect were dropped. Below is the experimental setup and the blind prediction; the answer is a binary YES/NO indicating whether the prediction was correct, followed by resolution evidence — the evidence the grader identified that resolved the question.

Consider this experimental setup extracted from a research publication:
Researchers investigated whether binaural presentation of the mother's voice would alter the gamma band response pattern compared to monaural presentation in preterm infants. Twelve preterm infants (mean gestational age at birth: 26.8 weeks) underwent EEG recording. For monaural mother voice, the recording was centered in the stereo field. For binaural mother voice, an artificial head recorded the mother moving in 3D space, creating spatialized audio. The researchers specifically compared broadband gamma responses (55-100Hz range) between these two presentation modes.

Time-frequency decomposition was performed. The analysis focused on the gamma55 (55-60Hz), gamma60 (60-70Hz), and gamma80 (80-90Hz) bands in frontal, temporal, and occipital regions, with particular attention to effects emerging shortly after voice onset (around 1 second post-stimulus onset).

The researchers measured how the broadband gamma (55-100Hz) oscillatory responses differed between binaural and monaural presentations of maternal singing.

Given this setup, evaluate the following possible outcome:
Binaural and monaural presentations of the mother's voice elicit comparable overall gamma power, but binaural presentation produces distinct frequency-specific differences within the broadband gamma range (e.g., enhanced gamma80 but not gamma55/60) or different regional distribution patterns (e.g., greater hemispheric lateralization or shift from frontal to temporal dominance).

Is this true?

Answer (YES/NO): NO